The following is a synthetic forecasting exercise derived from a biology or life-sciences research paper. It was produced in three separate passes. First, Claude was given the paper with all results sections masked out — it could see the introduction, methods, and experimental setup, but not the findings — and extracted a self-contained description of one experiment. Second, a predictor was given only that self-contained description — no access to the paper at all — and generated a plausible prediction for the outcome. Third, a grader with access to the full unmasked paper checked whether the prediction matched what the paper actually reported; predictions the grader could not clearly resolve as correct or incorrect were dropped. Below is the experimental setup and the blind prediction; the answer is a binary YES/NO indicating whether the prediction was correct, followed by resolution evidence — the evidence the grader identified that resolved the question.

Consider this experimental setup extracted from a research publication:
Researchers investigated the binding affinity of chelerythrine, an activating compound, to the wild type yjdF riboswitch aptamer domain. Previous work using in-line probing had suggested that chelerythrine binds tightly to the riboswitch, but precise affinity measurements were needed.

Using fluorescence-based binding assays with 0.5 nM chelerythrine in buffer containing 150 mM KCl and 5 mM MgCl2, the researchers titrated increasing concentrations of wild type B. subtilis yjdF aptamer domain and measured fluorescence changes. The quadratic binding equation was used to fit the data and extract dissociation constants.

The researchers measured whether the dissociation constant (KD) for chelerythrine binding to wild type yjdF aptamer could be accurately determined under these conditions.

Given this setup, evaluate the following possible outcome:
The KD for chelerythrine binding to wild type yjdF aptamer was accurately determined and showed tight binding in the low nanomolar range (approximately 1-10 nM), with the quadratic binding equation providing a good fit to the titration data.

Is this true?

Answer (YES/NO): NO